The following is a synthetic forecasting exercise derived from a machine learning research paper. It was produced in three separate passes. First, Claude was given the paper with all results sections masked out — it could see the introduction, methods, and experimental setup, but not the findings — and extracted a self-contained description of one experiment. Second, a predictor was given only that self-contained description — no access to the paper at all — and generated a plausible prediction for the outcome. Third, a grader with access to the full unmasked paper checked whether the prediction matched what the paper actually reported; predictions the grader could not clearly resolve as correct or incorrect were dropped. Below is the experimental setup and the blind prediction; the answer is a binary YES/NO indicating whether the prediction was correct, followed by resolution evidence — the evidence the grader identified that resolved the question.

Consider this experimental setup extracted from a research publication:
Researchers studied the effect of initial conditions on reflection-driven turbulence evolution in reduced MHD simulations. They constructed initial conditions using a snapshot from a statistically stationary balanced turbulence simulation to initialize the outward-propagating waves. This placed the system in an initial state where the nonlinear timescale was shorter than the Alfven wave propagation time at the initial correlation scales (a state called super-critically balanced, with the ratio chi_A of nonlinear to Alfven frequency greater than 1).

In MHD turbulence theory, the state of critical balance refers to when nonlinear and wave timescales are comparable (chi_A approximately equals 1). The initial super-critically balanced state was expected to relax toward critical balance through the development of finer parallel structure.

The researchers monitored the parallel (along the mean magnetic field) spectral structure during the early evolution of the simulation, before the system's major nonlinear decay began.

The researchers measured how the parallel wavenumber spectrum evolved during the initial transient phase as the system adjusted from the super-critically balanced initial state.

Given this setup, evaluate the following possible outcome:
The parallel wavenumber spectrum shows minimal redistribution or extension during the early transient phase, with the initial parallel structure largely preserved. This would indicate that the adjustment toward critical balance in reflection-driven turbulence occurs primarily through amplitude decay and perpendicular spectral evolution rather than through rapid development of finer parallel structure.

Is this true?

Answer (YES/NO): NO